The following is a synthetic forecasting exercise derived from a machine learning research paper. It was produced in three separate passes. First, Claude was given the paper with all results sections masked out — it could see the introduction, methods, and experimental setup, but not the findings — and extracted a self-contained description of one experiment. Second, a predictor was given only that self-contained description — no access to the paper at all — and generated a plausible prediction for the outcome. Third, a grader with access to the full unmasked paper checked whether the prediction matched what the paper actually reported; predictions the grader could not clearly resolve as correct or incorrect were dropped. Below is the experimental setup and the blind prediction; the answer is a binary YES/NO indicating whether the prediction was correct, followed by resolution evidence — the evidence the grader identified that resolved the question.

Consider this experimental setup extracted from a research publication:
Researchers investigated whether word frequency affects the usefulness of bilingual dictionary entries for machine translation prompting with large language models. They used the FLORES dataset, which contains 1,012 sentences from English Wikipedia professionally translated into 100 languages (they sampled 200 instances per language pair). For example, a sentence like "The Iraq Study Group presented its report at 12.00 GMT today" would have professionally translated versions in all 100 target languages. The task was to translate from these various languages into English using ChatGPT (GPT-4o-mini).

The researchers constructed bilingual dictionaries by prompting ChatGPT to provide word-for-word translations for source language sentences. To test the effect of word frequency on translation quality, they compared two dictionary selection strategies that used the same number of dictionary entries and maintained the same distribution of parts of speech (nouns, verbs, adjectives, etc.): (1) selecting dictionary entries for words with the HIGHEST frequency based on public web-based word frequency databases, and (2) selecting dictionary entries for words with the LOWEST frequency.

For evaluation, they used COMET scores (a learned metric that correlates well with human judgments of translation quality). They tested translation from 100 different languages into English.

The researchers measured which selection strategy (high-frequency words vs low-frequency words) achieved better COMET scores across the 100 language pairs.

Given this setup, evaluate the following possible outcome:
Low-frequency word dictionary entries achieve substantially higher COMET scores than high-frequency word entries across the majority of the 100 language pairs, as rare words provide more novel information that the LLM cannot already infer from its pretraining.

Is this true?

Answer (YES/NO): YES